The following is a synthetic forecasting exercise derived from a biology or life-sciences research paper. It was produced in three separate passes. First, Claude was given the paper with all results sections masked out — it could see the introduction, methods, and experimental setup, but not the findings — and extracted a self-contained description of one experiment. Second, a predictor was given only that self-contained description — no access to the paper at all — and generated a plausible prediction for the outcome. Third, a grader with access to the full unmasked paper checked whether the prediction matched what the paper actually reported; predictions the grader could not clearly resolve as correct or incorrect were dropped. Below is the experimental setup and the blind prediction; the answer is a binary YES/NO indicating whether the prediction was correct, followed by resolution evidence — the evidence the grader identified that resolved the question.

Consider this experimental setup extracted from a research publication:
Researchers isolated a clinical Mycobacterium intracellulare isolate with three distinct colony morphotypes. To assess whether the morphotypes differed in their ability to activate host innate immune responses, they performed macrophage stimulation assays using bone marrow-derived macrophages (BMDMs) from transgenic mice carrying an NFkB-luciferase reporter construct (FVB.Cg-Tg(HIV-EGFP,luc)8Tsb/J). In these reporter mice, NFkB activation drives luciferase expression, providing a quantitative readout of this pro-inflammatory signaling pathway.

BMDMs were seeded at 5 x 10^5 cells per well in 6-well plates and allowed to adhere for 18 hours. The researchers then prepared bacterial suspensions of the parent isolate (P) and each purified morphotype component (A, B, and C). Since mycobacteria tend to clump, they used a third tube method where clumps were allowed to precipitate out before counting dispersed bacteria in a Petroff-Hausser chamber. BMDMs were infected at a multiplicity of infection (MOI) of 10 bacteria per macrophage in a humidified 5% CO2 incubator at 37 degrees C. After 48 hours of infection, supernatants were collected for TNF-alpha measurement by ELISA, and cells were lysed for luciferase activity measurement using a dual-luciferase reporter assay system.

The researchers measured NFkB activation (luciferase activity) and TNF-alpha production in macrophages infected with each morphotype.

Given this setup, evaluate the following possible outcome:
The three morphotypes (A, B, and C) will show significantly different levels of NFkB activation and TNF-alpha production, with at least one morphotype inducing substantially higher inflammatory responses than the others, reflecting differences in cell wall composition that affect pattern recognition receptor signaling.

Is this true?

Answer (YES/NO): NO